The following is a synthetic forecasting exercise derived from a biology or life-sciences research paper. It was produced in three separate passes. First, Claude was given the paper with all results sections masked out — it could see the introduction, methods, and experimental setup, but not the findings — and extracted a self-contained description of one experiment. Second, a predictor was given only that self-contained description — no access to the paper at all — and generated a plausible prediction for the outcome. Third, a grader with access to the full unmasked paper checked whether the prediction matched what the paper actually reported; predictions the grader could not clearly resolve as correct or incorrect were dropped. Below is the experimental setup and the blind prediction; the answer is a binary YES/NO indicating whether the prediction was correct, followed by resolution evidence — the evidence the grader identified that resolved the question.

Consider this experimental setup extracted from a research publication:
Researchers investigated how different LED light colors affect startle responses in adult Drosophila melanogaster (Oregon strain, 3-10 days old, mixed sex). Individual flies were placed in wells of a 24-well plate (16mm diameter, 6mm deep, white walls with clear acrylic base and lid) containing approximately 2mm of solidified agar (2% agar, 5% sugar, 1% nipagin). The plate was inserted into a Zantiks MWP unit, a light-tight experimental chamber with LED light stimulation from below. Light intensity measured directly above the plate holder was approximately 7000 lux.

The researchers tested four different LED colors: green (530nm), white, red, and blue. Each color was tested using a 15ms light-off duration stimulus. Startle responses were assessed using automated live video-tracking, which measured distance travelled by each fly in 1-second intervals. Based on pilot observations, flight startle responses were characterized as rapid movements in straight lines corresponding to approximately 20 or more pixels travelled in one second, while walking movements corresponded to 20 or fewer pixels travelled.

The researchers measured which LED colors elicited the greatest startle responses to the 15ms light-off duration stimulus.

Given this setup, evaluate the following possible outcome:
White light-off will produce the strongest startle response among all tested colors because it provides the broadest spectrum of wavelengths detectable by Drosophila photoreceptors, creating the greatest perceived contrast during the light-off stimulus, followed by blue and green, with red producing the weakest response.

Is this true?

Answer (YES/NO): NO